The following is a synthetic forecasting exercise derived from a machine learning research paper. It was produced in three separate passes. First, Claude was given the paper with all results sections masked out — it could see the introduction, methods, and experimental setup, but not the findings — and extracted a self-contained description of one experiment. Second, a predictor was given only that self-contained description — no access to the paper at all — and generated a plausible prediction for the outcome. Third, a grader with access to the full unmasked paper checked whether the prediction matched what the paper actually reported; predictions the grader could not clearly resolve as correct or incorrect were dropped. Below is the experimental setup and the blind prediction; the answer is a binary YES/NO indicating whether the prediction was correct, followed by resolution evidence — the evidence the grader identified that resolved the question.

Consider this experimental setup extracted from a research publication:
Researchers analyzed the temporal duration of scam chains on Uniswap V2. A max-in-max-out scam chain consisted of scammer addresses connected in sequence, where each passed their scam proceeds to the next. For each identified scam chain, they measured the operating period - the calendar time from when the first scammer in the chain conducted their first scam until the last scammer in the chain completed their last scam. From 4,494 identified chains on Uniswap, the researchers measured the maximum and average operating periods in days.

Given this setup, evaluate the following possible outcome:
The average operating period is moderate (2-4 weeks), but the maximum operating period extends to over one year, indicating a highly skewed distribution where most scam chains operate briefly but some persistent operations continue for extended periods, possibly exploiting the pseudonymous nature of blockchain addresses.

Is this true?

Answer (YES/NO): NO